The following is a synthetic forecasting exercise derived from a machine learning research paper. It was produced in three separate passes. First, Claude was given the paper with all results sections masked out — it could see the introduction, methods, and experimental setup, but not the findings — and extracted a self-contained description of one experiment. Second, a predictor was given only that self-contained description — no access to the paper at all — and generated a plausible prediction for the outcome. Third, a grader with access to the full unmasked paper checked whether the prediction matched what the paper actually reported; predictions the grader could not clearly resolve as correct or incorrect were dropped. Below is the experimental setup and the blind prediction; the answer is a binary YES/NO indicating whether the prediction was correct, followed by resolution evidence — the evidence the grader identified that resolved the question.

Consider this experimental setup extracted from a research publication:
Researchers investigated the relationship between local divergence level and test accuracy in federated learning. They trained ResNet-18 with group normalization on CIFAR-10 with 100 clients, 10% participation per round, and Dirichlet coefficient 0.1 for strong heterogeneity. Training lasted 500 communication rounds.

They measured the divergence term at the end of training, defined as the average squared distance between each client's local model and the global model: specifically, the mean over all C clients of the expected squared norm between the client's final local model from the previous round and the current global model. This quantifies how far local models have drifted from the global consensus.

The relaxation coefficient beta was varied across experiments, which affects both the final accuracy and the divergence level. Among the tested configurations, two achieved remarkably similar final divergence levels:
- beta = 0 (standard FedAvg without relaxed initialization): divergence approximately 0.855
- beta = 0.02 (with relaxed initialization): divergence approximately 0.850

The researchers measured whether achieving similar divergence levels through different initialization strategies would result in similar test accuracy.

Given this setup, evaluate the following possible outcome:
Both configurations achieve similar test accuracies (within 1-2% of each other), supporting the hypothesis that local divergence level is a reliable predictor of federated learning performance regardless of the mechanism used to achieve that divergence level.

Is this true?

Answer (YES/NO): NO